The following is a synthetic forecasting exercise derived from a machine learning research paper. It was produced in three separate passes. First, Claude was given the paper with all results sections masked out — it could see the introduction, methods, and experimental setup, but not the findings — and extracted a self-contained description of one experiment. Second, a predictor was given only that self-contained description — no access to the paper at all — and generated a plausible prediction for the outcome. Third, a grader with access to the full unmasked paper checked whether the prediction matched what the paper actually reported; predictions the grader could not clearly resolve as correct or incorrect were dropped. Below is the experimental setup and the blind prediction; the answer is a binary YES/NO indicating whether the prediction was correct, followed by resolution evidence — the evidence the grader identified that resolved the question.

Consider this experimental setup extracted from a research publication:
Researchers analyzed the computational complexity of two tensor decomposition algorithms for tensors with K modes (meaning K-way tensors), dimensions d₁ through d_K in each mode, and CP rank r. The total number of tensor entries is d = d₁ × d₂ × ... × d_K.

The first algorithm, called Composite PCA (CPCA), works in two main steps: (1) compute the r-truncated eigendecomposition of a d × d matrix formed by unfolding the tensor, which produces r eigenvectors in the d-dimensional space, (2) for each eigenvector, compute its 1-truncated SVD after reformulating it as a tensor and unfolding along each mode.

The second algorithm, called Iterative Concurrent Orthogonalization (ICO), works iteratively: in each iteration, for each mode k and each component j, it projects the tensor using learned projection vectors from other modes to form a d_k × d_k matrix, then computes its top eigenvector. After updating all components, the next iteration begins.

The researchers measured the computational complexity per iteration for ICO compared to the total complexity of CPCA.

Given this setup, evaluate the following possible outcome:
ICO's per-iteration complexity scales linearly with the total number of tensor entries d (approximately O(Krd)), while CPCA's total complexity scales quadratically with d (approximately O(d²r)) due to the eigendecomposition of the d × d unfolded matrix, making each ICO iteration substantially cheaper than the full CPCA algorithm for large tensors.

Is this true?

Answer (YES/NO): NO